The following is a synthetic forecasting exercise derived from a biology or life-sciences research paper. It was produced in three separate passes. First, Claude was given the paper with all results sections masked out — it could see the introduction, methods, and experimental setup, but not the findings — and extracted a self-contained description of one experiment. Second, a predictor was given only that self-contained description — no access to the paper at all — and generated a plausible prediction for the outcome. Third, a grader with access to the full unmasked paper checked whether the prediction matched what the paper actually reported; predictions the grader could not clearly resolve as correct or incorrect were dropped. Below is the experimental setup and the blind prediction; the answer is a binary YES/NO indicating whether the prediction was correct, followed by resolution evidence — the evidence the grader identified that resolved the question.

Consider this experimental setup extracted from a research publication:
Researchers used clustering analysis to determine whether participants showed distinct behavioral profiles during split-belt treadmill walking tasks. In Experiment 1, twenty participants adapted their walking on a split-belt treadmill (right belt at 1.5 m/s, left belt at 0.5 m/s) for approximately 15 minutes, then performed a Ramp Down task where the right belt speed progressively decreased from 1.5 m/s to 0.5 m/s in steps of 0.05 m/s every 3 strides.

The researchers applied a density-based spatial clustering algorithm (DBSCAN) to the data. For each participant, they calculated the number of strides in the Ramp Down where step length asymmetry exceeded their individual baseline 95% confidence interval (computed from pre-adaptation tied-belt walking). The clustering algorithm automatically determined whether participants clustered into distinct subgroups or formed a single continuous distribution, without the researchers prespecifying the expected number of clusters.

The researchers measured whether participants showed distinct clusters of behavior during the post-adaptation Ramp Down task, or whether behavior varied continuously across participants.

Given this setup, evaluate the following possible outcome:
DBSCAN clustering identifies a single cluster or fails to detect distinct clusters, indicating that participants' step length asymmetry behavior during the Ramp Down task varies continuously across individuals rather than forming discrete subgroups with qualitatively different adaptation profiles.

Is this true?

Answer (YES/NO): YES